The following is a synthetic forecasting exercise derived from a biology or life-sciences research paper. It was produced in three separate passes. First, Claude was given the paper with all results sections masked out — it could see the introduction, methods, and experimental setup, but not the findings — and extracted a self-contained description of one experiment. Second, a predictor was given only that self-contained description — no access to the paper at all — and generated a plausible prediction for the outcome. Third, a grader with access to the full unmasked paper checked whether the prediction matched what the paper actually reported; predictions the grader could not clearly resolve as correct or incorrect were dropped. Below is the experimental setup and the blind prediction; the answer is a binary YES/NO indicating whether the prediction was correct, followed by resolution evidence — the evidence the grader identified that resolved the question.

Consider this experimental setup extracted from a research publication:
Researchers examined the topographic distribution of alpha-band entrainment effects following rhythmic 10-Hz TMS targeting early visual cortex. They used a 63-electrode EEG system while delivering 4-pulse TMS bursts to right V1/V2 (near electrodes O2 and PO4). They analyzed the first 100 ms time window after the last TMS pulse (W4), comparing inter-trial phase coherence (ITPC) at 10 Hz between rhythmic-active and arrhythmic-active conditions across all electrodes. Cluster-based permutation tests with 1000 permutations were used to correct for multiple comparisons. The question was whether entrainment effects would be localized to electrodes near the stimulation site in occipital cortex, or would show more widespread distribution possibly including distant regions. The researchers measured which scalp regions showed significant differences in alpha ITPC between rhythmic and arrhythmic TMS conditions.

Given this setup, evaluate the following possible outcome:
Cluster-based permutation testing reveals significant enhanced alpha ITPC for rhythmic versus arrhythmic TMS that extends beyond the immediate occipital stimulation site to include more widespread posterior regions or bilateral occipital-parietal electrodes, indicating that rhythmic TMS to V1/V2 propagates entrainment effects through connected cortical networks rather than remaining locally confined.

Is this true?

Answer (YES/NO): NO